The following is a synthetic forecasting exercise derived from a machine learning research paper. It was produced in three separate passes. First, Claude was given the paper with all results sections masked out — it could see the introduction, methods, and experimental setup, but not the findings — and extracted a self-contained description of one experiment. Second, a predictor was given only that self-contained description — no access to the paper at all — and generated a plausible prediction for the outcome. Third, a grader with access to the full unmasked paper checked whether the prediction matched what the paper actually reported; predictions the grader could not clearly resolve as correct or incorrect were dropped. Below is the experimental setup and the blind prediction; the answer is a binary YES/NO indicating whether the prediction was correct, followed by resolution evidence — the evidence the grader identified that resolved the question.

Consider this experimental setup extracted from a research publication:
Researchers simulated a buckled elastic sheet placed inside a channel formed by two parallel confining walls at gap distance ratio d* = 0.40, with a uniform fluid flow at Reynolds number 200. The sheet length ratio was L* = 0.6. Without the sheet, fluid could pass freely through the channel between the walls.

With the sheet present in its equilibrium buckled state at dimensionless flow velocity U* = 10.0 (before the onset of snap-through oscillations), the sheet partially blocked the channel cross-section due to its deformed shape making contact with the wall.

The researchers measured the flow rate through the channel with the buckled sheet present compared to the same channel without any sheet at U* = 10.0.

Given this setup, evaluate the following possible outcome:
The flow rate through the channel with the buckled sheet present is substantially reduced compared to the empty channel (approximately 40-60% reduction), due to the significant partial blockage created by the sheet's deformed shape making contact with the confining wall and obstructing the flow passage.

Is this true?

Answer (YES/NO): NO